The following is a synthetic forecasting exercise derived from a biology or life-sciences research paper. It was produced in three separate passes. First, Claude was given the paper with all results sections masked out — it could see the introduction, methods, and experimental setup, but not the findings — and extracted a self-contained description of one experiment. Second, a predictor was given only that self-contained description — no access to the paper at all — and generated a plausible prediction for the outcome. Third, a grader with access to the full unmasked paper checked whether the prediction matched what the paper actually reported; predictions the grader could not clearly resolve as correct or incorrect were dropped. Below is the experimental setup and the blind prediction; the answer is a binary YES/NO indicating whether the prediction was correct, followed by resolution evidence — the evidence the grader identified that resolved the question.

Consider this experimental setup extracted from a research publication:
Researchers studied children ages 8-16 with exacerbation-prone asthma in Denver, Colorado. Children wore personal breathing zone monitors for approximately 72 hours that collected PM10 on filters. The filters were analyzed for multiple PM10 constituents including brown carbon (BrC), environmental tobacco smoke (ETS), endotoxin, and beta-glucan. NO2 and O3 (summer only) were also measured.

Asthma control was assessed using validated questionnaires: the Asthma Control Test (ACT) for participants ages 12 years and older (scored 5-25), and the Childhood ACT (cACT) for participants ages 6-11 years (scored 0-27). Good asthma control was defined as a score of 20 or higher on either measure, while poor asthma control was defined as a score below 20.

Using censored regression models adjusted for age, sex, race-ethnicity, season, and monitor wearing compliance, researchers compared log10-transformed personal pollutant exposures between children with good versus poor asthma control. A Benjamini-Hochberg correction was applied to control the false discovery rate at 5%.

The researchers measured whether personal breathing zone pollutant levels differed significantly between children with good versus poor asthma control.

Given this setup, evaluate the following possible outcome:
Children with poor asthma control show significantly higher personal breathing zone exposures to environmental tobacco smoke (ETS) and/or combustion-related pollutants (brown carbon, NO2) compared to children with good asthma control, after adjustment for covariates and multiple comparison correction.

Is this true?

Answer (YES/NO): NO